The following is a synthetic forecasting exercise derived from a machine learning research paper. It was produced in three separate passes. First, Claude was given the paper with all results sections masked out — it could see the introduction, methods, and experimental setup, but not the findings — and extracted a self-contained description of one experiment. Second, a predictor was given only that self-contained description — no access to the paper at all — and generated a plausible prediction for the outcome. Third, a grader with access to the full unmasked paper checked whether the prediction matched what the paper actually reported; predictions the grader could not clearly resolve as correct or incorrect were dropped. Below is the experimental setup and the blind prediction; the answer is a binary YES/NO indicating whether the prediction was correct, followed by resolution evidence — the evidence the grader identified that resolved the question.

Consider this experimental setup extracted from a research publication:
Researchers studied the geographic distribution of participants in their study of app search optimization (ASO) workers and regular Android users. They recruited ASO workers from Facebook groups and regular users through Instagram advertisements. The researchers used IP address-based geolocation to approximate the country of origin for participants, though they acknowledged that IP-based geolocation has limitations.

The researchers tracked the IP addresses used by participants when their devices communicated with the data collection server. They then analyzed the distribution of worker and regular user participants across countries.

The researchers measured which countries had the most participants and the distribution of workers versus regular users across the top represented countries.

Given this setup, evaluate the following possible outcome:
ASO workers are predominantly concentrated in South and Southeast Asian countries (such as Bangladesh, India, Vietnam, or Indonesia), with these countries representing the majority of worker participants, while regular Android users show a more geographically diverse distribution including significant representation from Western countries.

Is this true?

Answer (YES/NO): NO